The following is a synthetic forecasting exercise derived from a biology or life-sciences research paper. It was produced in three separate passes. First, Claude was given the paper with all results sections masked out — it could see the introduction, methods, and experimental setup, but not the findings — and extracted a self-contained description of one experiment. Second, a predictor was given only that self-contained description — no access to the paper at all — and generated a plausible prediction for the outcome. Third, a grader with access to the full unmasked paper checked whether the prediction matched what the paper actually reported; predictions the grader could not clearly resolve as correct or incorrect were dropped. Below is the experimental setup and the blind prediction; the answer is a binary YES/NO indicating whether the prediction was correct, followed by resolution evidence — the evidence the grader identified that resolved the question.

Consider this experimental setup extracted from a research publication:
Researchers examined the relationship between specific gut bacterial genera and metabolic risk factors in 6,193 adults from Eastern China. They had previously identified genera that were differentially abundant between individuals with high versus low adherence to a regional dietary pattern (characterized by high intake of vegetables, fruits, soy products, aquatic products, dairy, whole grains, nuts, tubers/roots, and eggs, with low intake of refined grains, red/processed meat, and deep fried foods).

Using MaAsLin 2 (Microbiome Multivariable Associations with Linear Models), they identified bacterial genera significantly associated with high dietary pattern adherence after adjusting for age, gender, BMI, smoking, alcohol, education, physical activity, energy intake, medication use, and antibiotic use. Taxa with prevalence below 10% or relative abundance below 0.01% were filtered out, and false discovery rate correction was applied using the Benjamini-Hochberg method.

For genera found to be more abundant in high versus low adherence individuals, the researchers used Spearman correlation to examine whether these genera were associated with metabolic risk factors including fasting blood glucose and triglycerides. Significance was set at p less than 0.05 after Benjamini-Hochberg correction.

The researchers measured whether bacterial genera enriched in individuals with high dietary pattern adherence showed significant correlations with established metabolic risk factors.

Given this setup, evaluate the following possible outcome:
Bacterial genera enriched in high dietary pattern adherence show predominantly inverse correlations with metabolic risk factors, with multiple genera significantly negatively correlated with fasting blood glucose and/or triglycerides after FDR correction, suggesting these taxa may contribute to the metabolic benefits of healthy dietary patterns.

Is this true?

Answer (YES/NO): YES